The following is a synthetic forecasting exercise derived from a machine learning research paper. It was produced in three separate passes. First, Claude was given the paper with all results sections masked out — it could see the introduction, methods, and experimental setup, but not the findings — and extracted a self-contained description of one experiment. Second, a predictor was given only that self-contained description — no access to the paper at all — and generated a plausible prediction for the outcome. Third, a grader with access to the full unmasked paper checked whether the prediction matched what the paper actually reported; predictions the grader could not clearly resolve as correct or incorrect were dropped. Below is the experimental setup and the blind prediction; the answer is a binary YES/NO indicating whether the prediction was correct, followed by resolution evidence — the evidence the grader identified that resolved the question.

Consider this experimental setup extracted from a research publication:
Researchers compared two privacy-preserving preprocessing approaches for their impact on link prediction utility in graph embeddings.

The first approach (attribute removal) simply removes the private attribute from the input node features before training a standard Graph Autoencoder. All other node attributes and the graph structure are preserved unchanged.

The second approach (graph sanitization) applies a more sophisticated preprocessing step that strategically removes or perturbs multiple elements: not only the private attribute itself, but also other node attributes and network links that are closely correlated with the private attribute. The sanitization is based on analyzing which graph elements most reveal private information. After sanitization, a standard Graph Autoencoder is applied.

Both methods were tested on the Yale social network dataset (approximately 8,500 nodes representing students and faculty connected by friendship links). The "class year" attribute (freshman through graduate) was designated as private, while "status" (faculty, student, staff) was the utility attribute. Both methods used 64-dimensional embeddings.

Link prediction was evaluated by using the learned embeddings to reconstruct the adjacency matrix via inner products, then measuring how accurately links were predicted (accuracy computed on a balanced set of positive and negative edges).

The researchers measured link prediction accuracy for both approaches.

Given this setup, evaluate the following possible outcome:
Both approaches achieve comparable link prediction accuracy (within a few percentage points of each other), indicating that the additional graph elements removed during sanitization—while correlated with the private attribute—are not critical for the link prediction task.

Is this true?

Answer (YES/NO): NO